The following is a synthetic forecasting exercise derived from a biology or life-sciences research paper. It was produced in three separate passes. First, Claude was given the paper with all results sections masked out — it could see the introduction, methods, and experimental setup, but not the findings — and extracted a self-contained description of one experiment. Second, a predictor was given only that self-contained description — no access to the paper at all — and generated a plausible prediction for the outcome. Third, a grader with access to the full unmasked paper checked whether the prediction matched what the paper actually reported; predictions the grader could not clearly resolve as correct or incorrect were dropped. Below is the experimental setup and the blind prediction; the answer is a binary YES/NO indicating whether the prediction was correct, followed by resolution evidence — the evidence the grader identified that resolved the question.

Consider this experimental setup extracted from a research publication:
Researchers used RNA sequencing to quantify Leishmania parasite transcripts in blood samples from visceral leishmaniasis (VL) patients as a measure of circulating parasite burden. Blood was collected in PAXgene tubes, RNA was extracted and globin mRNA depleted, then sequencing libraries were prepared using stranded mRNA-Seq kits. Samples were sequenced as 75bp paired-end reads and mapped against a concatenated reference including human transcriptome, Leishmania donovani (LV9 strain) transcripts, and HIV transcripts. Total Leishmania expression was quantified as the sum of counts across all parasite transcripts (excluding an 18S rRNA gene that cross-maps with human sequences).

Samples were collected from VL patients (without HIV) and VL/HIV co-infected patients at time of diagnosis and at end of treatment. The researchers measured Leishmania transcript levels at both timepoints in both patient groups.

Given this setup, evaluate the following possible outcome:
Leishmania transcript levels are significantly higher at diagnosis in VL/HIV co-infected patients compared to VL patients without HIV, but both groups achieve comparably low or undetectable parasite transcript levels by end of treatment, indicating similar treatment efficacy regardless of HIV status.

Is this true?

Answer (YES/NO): NO